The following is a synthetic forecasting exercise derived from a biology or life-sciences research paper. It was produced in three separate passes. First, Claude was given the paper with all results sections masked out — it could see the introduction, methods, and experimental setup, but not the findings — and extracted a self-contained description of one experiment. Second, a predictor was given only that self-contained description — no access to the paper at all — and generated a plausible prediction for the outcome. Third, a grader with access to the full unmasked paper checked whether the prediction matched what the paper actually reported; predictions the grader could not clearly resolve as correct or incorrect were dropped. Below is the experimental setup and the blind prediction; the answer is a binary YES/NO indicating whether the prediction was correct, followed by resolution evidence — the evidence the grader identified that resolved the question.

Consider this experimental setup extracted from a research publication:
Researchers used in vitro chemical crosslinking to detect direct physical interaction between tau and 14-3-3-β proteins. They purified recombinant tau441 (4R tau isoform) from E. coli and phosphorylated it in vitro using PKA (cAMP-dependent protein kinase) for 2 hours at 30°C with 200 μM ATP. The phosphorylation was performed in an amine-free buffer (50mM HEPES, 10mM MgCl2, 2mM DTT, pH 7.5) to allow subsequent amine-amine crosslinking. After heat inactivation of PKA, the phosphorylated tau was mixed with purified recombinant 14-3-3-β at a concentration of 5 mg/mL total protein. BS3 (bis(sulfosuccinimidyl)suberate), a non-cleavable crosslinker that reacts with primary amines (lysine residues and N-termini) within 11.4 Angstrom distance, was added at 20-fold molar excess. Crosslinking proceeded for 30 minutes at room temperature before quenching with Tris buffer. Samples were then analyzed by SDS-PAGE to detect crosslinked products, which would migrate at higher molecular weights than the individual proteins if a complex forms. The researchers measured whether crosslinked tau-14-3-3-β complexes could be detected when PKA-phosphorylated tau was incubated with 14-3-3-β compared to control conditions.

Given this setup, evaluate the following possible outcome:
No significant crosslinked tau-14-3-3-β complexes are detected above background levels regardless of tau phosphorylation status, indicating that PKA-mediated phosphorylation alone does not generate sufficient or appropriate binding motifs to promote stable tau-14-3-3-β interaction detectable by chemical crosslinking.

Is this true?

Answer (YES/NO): NO